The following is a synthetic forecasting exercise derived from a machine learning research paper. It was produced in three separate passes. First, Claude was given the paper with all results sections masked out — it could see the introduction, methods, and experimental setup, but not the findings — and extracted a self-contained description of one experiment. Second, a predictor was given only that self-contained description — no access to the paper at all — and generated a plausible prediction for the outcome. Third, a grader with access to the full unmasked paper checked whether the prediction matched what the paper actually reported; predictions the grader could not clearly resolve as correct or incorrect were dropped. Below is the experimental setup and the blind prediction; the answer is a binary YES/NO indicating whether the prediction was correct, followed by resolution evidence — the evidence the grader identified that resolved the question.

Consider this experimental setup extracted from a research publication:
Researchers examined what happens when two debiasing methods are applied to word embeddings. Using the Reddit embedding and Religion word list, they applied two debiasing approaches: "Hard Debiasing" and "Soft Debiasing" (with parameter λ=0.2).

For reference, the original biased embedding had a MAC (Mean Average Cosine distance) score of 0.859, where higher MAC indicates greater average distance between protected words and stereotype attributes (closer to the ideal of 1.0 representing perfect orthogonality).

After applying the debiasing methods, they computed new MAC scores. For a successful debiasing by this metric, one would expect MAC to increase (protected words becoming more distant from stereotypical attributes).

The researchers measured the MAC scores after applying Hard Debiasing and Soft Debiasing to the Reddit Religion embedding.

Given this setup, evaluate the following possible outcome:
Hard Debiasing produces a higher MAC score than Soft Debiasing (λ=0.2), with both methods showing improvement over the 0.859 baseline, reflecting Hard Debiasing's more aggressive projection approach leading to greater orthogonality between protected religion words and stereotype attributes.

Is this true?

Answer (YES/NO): YES